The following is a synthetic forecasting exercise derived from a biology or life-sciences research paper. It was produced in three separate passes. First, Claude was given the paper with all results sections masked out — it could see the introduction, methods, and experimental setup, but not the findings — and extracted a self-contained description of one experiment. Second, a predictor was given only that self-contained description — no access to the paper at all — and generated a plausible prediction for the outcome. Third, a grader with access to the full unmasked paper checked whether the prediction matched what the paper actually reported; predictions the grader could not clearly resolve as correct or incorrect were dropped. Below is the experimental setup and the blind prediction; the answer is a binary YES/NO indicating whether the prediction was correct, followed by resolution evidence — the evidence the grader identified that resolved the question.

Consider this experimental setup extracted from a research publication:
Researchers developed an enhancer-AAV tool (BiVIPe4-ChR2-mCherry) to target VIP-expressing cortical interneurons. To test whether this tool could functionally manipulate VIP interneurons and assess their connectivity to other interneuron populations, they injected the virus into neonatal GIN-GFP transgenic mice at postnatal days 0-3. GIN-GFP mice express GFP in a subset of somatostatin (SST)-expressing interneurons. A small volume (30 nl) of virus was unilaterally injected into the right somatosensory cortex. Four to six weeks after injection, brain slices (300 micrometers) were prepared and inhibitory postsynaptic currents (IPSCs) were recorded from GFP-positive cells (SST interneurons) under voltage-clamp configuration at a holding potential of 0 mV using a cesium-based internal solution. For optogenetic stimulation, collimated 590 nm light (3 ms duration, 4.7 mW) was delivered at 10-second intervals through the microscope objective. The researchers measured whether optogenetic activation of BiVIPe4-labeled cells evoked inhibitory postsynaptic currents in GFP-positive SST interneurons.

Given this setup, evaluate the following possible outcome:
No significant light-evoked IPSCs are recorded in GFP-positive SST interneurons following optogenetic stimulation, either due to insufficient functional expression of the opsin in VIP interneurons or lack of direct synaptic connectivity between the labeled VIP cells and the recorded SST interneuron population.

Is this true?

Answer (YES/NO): NO